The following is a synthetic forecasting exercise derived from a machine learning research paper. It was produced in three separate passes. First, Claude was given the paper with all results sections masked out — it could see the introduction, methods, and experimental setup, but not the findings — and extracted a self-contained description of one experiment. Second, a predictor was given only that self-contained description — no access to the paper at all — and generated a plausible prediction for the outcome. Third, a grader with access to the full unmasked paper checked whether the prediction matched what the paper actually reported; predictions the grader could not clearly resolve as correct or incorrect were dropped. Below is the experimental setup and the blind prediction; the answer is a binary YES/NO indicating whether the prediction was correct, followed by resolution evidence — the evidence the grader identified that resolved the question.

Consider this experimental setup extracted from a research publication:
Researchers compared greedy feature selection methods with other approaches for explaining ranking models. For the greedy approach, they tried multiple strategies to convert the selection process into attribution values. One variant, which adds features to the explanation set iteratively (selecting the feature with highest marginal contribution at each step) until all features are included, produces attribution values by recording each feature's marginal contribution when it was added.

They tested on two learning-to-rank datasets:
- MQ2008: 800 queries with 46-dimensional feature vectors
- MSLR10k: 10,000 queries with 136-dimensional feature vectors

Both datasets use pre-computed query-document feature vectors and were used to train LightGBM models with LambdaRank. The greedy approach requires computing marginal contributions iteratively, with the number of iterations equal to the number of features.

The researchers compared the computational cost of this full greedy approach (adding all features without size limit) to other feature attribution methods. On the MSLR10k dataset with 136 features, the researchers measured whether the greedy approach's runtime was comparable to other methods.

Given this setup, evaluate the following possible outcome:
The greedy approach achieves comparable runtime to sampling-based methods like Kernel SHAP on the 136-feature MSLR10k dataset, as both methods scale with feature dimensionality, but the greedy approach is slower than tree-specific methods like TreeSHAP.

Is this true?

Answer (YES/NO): NO